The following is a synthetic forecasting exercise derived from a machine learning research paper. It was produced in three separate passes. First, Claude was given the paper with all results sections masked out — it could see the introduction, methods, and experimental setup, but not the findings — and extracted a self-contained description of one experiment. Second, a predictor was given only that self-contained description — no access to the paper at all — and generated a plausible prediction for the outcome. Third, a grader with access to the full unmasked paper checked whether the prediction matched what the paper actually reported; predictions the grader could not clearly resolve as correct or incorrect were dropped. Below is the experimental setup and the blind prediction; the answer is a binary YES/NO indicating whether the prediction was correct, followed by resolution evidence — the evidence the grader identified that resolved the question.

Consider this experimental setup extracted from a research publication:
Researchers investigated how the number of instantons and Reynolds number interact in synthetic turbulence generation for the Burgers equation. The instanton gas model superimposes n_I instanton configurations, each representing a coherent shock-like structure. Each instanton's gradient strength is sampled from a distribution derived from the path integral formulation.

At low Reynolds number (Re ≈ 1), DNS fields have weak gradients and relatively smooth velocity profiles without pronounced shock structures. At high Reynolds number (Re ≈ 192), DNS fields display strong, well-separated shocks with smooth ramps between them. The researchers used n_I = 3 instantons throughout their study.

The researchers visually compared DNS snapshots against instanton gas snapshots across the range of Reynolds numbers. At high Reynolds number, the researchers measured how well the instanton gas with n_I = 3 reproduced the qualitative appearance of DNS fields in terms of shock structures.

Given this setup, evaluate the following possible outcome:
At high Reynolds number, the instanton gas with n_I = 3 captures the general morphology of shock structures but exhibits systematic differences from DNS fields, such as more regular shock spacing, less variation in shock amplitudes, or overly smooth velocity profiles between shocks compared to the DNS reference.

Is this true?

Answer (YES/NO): NO